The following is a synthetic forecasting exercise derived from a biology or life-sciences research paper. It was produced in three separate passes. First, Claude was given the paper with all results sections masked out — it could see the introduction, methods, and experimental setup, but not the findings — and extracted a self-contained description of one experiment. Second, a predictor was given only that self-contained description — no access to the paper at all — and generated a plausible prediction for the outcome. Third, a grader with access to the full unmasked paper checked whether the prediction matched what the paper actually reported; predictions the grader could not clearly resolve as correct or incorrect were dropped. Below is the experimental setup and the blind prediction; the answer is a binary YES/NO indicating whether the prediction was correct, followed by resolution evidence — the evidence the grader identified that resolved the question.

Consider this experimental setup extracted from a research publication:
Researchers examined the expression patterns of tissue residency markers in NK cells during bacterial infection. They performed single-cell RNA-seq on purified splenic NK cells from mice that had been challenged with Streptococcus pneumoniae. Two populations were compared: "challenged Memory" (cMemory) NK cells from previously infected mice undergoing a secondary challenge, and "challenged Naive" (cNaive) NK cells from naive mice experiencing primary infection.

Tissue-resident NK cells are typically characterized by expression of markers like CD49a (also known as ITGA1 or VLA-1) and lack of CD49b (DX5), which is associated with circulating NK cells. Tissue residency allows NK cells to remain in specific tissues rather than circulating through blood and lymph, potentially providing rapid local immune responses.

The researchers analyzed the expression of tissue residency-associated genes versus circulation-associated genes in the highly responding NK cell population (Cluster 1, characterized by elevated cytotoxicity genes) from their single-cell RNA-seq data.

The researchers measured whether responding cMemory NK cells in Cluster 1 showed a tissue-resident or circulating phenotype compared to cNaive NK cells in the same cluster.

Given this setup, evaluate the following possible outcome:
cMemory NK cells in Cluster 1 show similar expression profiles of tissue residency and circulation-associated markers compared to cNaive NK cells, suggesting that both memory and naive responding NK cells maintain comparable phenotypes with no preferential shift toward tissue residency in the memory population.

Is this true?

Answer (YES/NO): YES